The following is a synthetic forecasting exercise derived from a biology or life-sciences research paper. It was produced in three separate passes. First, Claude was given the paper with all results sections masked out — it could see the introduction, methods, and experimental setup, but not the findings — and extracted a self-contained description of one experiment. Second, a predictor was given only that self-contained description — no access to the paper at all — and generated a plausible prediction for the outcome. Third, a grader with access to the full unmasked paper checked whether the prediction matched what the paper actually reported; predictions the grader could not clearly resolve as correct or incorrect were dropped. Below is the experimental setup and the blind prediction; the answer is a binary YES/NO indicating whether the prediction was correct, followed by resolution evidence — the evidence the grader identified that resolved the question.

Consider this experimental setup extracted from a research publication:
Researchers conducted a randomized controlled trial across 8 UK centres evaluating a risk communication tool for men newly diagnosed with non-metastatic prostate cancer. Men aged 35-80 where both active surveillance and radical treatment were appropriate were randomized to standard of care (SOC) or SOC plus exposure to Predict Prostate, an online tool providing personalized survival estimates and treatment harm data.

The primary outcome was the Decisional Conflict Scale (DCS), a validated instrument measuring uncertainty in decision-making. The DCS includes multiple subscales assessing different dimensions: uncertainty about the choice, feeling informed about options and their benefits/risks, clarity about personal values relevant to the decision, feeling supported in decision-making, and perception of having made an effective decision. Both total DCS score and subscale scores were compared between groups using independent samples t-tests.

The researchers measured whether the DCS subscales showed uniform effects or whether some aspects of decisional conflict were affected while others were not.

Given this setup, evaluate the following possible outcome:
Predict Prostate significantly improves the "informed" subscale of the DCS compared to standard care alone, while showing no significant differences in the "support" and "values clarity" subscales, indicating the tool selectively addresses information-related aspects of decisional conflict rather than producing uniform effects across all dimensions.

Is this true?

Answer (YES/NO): NO